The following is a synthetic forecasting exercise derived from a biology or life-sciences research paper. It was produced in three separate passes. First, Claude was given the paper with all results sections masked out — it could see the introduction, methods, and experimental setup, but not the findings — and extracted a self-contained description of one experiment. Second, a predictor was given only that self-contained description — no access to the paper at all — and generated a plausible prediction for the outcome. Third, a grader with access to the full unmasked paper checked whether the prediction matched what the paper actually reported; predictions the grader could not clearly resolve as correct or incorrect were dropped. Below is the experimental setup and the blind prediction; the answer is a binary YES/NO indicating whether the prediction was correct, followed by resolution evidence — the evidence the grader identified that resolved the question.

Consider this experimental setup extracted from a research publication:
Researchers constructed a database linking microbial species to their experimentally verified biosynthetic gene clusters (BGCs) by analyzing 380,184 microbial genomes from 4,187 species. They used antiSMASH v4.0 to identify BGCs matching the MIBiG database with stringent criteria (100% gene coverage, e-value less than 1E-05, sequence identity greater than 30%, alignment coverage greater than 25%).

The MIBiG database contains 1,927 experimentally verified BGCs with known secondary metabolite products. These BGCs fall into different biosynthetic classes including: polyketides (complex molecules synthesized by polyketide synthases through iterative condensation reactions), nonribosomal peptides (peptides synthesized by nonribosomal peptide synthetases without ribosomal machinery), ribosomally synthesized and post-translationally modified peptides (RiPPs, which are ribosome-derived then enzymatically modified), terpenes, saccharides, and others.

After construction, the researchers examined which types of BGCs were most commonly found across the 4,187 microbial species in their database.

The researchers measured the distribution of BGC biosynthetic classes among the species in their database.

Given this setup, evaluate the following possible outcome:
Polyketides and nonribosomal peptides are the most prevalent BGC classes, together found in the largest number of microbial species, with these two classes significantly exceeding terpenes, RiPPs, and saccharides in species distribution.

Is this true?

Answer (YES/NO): NO